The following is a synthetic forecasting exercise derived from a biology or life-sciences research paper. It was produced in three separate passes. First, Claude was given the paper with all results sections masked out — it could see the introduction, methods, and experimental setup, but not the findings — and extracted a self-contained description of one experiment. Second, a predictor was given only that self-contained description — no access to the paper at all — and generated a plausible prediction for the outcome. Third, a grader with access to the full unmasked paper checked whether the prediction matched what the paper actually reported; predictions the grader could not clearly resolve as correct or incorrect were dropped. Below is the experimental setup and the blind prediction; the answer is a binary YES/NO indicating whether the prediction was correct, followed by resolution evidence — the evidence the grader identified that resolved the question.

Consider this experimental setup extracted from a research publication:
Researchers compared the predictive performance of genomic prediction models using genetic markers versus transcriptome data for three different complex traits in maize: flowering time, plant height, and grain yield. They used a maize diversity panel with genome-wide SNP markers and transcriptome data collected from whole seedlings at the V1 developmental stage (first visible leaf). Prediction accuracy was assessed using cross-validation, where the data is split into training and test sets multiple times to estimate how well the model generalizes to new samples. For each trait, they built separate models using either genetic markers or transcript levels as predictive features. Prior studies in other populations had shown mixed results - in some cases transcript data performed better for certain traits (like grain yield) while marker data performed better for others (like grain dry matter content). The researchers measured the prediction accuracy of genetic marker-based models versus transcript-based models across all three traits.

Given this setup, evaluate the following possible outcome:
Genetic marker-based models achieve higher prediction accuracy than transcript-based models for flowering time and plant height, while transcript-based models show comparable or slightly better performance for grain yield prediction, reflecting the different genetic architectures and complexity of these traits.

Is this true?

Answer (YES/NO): NO